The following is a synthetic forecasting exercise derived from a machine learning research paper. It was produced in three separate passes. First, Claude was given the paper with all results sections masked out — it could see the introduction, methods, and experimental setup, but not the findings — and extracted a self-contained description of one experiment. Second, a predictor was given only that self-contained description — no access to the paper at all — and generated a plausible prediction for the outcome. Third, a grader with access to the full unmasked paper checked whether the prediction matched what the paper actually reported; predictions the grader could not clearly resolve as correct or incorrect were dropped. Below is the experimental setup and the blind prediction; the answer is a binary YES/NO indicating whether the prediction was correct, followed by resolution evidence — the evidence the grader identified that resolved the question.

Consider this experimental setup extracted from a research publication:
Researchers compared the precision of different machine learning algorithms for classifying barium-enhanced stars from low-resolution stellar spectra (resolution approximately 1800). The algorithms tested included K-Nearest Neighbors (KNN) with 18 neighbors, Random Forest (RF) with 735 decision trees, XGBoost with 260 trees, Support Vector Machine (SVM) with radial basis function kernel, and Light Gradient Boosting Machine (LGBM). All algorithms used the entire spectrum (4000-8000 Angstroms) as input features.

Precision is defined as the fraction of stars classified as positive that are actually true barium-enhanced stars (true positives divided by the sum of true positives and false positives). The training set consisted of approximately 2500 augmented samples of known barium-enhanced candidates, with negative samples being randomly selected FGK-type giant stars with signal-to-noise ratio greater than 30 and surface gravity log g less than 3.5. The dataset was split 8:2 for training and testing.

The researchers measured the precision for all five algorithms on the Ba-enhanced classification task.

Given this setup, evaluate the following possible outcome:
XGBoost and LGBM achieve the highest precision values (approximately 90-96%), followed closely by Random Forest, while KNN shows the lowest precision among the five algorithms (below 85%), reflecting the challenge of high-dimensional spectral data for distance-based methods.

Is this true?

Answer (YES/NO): NO